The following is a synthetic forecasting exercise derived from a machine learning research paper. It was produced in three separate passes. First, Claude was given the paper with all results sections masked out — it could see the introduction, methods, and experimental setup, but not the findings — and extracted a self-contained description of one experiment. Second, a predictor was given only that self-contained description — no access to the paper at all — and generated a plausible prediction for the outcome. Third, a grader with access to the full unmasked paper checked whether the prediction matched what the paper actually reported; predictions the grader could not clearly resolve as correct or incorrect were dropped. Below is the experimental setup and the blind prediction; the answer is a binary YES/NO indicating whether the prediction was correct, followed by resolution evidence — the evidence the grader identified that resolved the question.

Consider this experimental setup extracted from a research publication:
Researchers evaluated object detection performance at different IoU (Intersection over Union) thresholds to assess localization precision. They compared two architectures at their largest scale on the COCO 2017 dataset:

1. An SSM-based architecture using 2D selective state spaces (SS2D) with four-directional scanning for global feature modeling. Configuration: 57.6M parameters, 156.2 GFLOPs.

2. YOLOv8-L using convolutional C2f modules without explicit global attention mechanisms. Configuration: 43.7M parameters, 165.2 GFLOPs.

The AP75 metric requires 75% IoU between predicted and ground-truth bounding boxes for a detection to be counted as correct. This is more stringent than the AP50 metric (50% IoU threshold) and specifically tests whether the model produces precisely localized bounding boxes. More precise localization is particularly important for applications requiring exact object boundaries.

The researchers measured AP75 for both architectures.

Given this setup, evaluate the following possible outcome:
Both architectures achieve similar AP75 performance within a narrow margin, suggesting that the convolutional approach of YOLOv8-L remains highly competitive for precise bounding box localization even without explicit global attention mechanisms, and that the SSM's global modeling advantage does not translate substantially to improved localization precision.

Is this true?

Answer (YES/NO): NO